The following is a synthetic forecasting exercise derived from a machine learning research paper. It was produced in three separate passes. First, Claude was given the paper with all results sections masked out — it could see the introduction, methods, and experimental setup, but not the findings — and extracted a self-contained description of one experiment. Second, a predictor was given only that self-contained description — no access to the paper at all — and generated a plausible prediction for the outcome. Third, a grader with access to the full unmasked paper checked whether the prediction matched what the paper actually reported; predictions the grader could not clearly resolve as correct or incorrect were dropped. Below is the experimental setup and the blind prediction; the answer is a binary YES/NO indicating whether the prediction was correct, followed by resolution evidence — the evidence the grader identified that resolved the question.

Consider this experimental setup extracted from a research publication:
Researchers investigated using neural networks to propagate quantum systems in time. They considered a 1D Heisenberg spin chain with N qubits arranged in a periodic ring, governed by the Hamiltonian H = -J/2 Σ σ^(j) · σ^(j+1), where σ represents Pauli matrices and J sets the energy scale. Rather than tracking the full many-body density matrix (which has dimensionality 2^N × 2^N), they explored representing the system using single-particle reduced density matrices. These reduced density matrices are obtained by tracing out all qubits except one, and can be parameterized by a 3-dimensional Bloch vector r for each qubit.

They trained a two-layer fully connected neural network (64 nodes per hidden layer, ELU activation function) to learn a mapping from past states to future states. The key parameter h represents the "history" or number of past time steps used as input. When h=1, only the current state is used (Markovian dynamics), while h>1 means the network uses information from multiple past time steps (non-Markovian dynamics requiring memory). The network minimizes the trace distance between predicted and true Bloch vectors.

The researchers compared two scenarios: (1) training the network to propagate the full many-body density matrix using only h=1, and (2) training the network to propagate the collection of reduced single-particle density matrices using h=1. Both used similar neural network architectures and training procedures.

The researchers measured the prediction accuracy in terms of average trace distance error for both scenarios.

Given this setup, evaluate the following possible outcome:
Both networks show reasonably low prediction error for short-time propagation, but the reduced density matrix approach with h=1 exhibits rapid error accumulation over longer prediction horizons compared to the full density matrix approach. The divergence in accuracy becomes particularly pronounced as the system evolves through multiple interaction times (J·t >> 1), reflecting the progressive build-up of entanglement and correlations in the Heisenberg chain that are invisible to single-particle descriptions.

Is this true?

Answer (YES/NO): NO